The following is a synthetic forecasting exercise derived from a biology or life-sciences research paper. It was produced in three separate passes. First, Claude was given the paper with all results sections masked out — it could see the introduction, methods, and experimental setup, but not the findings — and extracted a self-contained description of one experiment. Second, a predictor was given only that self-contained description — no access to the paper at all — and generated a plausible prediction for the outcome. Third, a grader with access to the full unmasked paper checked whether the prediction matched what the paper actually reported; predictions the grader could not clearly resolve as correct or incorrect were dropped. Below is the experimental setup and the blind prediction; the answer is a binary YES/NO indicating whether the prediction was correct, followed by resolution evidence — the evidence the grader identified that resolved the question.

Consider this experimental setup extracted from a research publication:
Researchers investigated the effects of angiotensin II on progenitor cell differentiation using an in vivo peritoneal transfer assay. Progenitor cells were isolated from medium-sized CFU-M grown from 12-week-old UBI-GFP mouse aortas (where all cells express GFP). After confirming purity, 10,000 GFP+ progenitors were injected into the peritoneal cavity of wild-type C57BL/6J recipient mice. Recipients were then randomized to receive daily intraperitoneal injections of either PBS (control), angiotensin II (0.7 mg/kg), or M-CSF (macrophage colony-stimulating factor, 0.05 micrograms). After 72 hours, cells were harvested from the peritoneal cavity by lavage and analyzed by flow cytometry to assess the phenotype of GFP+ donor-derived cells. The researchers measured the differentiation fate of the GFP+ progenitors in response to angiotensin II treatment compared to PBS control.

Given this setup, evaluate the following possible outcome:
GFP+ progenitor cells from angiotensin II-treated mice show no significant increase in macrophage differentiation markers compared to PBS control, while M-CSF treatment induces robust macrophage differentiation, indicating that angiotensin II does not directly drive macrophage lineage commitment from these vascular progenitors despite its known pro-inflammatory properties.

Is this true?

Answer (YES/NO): NO